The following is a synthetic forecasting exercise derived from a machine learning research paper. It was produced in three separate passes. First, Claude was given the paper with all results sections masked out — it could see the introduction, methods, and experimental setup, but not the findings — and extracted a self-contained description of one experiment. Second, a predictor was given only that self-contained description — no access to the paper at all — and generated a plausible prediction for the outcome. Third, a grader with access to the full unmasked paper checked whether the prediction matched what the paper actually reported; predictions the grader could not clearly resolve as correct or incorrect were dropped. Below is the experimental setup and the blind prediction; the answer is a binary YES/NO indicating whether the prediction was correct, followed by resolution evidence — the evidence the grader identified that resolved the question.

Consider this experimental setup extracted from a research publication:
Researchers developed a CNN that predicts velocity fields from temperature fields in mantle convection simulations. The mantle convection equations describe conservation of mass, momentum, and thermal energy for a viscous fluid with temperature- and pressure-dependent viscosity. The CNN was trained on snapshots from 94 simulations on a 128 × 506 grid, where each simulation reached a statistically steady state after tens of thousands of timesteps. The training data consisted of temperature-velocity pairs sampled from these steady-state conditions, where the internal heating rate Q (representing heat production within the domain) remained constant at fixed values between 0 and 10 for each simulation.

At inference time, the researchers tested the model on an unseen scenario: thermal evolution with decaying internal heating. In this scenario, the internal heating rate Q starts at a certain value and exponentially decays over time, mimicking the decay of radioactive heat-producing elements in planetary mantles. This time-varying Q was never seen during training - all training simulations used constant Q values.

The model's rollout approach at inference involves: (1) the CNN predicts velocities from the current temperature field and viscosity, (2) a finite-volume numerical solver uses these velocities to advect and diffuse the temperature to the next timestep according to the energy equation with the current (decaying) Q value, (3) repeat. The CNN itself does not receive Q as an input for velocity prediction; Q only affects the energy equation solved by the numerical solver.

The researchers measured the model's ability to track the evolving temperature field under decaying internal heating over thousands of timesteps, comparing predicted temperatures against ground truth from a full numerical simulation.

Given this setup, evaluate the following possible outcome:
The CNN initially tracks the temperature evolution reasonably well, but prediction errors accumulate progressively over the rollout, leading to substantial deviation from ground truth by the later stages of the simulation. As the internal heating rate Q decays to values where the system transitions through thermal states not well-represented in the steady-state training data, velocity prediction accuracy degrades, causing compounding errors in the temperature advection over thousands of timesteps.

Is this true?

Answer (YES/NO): NO